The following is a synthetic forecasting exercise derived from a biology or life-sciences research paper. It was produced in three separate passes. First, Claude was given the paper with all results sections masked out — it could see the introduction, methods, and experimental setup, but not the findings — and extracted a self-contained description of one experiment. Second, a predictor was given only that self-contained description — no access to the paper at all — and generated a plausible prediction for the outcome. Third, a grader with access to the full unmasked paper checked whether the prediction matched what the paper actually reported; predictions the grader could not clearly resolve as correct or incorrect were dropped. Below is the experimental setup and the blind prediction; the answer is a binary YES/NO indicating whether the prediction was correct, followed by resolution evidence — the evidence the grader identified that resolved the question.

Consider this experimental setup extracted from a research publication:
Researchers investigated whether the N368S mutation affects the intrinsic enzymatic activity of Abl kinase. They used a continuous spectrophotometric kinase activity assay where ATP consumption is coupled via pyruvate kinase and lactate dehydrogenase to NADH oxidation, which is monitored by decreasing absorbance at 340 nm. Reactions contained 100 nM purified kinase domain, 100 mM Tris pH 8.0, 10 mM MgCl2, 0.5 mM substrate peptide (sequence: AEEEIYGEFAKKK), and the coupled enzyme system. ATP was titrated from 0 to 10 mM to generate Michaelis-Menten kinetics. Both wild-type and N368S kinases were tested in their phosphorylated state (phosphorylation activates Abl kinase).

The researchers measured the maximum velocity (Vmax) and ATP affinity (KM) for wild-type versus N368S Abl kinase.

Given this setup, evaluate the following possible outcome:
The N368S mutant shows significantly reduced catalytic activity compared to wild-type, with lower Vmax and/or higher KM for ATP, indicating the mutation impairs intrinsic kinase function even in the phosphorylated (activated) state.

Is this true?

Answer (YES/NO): YES